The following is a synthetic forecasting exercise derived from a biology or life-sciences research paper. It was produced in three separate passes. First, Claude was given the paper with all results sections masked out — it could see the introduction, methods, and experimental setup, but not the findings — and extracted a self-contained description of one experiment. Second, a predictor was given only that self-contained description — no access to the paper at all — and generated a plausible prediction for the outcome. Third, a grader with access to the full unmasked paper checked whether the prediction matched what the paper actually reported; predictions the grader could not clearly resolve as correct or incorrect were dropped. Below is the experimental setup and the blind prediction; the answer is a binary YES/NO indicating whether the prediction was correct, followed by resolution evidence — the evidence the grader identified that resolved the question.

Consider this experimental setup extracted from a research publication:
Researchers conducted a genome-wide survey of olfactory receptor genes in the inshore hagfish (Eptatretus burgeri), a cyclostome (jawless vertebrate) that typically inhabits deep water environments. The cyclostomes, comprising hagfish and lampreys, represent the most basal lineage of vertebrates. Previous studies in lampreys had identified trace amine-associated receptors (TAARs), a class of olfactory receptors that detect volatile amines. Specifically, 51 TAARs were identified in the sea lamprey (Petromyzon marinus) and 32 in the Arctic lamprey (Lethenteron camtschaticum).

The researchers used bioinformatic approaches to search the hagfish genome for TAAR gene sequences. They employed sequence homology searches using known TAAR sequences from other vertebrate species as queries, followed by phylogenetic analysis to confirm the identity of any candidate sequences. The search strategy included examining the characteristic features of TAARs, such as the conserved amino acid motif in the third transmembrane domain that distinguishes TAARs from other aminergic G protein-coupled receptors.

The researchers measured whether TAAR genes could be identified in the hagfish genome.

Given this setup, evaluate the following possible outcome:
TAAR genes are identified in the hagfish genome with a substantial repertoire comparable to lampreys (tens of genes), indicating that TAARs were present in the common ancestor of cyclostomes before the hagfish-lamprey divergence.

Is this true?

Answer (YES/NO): NO